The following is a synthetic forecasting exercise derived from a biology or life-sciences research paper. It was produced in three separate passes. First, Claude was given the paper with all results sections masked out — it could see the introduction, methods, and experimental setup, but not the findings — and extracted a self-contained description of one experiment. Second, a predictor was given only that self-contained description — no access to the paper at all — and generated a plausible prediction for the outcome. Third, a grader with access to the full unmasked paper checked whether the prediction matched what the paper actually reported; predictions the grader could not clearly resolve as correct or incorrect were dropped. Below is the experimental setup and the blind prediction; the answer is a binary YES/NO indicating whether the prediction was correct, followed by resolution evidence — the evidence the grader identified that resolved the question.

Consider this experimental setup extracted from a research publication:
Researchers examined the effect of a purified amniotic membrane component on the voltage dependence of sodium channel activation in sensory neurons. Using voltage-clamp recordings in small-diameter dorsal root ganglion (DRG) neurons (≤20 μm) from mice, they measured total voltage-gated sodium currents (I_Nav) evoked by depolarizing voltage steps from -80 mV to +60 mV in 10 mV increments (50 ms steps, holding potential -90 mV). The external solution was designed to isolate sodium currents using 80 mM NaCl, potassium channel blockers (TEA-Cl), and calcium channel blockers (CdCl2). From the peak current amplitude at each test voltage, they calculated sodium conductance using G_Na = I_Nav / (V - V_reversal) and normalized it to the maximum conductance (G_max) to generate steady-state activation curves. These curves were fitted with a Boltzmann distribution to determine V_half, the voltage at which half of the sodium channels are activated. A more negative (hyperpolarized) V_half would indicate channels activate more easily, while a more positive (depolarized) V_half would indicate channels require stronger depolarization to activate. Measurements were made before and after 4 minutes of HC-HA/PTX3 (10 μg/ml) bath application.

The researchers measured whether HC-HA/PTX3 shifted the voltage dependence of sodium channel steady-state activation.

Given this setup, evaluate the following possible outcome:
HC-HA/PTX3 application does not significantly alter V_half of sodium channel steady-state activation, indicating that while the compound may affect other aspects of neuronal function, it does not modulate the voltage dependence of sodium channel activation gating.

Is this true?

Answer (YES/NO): YES